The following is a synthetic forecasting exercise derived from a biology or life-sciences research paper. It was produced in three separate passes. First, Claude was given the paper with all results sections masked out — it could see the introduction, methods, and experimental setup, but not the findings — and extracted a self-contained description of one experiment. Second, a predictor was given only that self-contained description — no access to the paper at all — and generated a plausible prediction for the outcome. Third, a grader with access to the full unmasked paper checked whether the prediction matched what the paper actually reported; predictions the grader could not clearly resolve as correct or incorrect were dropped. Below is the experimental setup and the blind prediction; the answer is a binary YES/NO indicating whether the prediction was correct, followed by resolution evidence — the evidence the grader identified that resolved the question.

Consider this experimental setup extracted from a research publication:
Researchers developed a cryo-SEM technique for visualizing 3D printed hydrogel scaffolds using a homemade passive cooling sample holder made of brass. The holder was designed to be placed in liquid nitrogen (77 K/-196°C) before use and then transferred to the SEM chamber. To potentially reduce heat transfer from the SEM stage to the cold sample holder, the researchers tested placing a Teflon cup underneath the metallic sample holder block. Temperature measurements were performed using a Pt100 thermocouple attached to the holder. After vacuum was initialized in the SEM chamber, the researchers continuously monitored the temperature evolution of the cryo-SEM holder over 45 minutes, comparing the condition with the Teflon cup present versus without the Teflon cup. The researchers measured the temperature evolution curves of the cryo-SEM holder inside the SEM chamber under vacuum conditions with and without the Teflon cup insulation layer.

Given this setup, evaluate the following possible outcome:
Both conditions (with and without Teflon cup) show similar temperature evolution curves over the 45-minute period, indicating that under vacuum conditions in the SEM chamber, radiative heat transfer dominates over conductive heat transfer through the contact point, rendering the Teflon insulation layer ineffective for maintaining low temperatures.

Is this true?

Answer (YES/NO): NO